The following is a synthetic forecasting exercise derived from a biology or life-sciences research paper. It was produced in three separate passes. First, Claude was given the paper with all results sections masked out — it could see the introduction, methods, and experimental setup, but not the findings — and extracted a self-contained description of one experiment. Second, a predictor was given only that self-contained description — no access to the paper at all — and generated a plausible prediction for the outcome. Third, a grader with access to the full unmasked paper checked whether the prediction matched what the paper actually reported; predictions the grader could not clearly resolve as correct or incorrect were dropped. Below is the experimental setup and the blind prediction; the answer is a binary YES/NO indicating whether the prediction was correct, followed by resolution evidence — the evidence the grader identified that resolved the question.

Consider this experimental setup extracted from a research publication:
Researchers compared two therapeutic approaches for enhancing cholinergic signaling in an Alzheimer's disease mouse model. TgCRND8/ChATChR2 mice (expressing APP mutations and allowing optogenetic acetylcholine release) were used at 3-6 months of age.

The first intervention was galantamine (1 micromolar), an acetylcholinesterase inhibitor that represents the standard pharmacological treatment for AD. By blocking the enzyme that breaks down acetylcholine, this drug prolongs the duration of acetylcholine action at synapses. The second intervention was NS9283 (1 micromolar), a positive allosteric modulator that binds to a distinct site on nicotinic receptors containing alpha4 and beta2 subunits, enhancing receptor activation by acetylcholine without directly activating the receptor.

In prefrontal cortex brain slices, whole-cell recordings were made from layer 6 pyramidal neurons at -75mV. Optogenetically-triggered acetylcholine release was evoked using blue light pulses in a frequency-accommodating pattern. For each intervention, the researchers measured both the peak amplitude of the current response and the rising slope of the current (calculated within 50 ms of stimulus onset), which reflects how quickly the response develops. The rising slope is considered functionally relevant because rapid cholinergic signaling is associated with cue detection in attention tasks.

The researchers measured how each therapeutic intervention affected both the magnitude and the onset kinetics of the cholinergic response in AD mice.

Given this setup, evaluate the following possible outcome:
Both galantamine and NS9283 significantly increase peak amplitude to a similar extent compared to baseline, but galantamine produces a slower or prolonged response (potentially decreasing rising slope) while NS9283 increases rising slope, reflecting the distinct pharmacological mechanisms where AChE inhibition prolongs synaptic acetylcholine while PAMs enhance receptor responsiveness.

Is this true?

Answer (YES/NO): NO